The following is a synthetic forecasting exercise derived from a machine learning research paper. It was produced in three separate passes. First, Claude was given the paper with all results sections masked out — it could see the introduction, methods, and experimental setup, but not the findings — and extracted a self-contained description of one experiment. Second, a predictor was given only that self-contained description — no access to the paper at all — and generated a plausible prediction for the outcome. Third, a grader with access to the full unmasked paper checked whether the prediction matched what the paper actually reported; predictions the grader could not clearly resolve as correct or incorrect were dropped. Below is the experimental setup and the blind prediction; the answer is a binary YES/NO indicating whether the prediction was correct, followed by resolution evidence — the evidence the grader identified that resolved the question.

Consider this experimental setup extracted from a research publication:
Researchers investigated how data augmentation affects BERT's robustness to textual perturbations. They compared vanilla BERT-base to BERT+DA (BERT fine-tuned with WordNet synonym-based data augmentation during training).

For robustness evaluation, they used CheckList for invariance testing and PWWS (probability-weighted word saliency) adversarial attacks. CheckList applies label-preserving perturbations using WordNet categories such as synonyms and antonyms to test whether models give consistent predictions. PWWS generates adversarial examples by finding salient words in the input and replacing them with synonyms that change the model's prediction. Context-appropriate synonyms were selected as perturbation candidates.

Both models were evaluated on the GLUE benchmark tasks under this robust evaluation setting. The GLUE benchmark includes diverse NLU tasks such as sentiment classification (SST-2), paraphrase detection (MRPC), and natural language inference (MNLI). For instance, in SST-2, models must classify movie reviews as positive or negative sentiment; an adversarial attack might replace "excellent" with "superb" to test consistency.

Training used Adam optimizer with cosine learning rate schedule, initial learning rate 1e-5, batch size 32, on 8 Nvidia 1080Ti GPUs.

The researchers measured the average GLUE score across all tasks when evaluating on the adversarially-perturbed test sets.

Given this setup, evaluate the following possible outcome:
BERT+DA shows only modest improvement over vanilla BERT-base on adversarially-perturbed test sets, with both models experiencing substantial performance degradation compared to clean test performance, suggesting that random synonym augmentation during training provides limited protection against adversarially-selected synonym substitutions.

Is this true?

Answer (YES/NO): YES